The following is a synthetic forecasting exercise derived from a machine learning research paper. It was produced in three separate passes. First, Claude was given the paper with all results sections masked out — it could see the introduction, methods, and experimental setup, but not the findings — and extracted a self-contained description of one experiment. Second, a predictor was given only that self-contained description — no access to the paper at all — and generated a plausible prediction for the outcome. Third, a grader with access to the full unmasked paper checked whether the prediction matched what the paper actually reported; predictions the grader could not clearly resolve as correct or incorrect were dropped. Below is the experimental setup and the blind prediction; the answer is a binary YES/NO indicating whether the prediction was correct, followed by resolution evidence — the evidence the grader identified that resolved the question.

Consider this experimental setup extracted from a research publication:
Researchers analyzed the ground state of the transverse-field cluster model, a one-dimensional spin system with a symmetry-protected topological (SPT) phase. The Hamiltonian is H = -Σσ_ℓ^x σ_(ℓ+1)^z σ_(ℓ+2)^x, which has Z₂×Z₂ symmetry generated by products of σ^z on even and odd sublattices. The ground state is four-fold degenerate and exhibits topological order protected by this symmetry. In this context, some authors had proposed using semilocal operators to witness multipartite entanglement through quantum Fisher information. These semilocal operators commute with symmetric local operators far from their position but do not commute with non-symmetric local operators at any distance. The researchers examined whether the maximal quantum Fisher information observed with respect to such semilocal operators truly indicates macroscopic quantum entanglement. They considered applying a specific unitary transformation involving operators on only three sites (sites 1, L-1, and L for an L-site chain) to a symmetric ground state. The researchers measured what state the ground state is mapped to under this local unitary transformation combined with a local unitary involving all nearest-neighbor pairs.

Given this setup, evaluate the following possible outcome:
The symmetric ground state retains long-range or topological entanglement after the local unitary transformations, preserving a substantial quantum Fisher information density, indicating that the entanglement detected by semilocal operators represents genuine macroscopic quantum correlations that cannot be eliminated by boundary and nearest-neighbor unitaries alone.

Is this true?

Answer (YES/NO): NO